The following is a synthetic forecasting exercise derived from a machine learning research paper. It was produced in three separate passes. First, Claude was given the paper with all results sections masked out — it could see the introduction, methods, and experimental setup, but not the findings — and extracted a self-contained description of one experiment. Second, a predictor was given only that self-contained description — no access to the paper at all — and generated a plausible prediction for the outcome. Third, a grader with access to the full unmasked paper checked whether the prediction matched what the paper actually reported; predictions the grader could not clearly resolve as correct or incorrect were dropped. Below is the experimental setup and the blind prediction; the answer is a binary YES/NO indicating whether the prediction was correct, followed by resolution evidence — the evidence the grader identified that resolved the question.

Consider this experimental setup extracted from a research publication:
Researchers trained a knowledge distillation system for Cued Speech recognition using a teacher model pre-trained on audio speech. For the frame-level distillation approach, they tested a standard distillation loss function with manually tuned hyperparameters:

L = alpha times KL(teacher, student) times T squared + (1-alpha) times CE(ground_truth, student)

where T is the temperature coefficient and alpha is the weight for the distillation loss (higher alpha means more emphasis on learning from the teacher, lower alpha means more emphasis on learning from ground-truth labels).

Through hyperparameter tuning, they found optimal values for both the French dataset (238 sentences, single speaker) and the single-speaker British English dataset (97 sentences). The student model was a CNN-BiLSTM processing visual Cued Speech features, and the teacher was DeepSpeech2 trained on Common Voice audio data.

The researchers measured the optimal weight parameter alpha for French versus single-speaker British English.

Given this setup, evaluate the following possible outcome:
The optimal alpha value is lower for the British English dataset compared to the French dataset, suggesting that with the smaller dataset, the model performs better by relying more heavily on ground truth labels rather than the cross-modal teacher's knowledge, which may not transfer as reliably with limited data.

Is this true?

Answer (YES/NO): NO